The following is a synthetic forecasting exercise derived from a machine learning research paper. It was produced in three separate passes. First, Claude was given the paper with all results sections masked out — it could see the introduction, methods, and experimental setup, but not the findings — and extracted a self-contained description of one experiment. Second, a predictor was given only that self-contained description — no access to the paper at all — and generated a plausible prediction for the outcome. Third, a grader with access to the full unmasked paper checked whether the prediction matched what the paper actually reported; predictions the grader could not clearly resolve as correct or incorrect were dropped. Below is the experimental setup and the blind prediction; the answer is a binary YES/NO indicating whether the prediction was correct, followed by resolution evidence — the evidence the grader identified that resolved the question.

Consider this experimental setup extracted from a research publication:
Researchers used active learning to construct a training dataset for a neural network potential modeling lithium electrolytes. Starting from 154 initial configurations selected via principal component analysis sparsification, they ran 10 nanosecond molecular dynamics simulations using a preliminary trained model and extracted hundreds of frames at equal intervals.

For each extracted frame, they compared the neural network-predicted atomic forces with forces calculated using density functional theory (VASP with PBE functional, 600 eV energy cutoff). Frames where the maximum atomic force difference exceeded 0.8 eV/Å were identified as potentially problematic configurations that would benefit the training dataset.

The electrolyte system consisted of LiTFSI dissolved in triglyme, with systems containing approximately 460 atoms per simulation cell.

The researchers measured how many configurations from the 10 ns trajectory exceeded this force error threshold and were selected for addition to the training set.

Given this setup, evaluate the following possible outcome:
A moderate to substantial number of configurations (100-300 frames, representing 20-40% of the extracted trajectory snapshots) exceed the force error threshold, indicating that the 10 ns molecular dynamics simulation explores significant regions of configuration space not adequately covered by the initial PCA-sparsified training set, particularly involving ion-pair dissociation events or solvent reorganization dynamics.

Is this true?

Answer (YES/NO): YES